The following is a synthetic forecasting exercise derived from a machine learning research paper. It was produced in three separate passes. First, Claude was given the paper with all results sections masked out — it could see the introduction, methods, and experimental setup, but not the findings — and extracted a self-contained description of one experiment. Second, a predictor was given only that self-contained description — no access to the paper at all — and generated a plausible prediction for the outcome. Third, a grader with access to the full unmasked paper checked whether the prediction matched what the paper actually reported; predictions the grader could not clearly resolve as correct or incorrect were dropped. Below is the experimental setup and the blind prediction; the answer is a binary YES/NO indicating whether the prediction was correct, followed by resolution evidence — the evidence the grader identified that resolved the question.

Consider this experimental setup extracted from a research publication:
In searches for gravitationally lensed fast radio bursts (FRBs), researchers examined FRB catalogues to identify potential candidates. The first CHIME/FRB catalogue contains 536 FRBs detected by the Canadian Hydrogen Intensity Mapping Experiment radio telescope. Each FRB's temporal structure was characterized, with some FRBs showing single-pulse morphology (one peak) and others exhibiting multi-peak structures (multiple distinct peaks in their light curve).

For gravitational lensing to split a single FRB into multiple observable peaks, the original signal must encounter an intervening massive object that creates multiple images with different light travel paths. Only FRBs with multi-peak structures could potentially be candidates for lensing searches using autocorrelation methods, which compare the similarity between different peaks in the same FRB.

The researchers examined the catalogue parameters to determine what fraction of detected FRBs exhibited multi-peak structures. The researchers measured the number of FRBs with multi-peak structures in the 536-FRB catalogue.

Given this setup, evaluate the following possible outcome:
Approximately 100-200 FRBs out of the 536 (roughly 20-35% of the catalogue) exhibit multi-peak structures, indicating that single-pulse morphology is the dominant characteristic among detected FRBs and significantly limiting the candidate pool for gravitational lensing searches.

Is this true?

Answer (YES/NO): NO